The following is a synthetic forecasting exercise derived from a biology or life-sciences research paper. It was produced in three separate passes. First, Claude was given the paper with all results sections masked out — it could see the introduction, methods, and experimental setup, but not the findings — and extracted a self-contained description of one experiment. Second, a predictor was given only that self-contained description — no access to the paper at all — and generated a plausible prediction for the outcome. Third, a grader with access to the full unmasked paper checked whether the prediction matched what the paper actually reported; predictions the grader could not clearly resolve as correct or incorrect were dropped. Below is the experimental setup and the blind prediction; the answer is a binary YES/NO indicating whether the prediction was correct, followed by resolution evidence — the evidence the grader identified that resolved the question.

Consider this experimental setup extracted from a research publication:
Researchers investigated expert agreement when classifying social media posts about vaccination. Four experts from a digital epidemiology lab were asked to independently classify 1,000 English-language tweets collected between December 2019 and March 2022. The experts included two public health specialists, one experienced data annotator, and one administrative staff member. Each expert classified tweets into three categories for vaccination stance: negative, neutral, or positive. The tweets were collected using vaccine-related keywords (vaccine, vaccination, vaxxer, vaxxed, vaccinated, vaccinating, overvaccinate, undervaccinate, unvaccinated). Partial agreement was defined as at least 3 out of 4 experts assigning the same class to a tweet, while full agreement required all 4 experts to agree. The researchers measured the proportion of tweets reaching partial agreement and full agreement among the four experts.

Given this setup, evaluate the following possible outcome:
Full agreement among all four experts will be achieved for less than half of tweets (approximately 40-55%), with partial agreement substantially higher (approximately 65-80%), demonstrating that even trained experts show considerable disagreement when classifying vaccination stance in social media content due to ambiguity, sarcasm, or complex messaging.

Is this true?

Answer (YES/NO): NO